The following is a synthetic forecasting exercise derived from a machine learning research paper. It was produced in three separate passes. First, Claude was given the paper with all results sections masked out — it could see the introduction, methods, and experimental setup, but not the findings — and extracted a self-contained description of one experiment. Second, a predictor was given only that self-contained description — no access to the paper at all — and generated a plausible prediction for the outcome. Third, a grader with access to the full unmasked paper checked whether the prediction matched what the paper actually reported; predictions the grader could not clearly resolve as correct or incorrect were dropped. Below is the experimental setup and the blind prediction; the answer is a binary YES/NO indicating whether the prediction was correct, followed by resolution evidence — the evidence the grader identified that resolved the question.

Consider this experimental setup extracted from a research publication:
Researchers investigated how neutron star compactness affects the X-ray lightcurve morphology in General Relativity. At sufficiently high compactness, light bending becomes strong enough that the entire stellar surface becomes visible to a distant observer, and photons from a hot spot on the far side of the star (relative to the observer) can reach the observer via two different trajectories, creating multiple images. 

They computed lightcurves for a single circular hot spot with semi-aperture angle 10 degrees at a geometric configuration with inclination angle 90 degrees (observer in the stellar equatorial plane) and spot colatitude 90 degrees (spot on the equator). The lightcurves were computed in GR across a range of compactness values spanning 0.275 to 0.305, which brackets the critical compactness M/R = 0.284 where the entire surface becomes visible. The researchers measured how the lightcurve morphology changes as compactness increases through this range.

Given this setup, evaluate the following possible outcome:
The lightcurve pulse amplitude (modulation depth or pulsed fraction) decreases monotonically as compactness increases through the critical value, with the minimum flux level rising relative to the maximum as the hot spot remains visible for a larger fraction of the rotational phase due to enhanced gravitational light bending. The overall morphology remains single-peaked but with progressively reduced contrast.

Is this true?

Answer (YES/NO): NO